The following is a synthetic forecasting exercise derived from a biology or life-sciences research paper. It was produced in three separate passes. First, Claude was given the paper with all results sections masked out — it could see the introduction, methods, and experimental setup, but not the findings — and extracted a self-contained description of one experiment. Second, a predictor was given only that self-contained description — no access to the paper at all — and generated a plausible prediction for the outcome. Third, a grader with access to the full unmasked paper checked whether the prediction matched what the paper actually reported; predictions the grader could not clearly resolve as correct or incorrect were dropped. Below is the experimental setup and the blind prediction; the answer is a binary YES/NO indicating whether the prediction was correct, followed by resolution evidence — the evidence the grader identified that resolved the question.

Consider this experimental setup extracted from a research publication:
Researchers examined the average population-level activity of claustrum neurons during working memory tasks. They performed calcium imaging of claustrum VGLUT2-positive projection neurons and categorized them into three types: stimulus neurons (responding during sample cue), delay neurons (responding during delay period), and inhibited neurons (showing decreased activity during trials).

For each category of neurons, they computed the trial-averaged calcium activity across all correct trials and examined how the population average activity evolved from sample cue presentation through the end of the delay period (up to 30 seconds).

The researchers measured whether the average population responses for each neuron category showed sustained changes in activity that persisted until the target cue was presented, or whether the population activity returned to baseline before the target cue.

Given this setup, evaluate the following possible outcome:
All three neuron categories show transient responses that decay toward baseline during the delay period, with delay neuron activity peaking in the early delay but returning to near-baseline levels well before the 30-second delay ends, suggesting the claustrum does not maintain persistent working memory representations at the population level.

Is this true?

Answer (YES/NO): NO